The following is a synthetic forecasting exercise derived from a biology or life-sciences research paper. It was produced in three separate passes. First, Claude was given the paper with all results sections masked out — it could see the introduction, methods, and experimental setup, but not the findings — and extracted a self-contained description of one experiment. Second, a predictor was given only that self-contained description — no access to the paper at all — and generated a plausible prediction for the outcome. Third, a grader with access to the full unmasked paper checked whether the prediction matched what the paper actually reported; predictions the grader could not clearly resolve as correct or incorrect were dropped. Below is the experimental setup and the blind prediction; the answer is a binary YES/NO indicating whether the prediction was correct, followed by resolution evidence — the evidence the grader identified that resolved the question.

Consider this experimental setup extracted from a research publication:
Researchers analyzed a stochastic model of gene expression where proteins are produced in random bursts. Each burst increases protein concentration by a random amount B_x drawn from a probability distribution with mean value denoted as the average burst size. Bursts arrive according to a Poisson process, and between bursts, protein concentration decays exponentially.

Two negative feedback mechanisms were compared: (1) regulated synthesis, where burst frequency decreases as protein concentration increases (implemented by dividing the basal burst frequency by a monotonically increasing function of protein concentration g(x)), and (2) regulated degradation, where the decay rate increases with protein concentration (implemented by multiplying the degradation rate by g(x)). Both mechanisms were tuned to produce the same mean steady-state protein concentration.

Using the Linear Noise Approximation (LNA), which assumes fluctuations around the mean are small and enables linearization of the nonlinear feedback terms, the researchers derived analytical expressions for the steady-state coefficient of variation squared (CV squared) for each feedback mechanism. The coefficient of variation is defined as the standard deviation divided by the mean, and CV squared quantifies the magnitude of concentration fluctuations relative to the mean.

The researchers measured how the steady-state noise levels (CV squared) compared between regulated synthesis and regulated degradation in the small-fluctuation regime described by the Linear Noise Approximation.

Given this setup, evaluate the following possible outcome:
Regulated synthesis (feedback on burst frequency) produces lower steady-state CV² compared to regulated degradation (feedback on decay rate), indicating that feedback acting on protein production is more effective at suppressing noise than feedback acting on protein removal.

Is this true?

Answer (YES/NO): NO